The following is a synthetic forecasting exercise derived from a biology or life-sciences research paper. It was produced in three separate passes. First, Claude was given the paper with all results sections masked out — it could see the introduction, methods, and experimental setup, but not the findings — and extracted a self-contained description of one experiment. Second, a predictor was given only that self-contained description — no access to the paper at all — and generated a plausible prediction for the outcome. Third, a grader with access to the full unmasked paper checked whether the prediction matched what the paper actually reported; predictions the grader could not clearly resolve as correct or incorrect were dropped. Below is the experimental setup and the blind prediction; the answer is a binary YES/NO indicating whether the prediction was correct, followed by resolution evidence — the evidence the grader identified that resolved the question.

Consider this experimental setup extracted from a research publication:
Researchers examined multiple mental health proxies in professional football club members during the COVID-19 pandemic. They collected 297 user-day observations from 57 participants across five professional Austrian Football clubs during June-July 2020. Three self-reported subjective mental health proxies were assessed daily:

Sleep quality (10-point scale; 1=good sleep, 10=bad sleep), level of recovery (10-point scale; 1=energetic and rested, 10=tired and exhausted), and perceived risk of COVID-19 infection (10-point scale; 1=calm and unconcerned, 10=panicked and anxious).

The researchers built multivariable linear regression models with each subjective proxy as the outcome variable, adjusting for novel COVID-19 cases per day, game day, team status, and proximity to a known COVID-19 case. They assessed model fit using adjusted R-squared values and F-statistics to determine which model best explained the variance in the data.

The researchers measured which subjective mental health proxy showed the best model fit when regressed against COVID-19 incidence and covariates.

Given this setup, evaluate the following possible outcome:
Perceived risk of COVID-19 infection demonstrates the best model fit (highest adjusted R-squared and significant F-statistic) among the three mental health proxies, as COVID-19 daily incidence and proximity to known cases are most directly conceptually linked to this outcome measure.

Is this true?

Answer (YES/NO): YES